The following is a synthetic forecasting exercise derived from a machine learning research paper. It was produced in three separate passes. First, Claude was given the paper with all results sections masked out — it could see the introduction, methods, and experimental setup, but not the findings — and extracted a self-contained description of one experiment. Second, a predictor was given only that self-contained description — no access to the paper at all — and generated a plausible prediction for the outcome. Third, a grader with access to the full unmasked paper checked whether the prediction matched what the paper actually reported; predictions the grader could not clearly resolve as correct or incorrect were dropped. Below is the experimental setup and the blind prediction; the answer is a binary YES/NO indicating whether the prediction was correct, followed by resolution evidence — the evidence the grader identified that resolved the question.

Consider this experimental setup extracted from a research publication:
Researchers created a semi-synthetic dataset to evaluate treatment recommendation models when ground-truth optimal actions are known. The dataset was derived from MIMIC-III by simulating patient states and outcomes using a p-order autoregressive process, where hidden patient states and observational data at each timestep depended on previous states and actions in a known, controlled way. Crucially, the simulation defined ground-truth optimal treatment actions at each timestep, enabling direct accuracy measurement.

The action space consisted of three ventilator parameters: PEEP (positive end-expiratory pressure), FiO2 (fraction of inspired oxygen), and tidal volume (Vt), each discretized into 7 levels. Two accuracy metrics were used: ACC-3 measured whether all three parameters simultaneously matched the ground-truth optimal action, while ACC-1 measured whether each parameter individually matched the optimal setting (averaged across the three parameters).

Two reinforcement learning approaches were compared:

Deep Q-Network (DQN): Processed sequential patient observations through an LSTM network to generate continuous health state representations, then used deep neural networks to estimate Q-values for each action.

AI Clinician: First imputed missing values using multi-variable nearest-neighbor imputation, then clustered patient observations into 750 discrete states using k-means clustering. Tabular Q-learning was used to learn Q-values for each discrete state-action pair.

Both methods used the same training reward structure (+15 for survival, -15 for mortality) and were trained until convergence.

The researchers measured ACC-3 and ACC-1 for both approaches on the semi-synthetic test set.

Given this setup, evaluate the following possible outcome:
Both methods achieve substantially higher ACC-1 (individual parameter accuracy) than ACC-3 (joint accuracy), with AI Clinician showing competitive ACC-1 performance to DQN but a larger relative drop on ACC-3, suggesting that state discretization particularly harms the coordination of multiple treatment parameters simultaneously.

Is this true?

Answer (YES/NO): YES